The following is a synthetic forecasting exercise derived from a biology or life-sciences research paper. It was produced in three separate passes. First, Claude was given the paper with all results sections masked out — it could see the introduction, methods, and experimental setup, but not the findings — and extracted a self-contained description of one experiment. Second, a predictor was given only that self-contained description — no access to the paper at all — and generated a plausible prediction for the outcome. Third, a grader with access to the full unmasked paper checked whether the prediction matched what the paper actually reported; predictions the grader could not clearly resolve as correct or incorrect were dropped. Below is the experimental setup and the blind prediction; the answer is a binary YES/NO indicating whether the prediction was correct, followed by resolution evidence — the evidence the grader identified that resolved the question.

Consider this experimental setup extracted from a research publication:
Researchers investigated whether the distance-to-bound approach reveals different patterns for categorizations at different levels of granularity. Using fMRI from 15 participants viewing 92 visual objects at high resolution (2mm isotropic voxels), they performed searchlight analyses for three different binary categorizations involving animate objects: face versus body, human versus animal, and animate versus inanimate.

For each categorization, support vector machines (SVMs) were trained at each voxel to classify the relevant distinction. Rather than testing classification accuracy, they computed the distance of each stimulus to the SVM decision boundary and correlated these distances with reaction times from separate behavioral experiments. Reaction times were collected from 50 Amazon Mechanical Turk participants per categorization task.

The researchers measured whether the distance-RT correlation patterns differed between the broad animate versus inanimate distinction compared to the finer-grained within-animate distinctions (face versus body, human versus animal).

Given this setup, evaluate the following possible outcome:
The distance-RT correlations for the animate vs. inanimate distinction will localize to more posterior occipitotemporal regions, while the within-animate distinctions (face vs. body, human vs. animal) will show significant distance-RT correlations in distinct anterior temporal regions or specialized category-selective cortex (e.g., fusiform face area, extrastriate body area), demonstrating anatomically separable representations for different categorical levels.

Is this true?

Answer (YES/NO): NO